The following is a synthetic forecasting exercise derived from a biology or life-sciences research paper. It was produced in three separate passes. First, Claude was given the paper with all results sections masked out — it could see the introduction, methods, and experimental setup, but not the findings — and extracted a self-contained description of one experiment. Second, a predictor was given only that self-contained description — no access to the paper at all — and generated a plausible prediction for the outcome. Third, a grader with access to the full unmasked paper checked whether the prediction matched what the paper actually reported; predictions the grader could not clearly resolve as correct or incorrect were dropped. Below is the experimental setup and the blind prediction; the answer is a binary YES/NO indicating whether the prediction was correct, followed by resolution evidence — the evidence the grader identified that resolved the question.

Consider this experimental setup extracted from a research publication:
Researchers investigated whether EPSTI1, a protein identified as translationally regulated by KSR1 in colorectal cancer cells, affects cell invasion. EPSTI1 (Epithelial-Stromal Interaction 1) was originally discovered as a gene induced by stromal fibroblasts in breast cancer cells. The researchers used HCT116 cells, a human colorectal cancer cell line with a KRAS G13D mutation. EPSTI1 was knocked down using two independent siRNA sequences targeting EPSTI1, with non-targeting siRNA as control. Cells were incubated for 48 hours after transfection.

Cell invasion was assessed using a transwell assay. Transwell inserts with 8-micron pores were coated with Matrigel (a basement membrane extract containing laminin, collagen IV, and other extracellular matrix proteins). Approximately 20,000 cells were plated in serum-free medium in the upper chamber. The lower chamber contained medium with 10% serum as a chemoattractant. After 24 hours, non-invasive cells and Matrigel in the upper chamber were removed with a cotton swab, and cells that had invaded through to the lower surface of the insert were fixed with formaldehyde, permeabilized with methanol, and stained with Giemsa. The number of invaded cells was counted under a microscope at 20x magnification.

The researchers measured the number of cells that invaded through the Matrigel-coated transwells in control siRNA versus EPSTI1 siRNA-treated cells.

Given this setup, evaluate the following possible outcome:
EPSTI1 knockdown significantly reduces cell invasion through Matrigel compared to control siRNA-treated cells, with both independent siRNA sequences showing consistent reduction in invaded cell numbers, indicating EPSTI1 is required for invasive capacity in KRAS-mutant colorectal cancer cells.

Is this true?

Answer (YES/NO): YES